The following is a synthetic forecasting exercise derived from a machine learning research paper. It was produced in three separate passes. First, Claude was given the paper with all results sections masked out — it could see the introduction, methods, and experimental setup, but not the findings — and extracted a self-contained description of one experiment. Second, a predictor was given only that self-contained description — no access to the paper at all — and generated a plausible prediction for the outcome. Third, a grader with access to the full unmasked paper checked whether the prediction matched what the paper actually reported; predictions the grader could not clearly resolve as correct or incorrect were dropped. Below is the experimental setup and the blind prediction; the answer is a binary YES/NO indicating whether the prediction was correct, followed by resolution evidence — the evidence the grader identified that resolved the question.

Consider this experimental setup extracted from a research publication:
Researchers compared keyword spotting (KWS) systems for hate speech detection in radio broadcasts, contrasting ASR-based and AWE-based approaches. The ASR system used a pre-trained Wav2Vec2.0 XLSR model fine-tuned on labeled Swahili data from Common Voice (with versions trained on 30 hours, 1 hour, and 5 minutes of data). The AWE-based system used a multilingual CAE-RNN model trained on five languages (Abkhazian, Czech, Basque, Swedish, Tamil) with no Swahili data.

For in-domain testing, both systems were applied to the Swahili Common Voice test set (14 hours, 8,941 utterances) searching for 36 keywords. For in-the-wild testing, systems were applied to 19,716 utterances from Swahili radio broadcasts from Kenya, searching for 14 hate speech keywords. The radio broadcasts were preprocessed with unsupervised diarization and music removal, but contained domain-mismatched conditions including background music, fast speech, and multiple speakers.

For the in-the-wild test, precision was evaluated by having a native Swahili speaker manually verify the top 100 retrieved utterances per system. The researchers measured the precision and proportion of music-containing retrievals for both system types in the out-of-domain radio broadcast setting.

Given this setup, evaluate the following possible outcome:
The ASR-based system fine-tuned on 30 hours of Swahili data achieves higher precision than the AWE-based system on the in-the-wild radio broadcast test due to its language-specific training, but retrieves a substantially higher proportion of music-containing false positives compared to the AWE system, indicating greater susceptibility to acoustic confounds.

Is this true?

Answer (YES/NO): YES